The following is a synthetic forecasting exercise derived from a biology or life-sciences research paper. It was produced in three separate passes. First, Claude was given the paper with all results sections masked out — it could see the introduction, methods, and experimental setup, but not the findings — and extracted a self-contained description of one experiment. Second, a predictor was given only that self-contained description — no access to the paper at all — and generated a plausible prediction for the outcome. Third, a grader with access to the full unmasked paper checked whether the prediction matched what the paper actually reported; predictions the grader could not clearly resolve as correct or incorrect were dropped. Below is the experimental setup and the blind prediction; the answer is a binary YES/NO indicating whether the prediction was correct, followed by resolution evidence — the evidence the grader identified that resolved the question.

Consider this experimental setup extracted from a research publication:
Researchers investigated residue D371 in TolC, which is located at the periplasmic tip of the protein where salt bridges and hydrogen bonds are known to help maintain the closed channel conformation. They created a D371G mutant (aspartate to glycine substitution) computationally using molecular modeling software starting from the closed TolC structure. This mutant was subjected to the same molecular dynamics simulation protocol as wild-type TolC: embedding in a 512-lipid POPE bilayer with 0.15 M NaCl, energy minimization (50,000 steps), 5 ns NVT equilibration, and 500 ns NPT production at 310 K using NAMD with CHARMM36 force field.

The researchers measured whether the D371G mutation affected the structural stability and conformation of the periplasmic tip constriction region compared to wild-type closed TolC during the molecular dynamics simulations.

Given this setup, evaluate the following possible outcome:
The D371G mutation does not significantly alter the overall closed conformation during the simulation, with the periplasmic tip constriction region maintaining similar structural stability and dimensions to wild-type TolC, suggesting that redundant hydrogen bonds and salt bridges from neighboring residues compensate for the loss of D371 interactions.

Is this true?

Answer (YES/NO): NO